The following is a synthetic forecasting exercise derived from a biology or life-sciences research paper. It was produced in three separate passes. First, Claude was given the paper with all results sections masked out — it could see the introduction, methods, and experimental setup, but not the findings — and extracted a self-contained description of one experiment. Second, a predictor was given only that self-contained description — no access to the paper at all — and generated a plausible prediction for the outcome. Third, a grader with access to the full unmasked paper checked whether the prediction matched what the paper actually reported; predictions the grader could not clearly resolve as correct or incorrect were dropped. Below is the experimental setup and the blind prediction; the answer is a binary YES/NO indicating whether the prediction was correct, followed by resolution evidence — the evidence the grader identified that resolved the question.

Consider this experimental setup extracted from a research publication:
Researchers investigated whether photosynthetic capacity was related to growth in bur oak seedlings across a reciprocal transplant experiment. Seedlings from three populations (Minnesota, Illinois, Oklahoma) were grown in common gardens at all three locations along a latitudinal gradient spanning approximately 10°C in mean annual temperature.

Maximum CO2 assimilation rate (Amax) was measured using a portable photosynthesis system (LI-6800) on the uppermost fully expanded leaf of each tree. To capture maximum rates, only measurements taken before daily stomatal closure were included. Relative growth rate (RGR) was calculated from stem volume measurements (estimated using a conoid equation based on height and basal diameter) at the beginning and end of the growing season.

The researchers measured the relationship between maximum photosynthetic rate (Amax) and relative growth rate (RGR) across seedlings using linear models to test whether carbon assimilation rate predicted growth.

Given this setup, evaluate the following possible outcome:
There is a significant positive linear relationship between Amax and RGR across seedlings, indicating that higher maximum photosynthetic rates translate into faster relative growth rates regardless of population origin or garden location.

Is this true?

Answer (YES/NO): NO